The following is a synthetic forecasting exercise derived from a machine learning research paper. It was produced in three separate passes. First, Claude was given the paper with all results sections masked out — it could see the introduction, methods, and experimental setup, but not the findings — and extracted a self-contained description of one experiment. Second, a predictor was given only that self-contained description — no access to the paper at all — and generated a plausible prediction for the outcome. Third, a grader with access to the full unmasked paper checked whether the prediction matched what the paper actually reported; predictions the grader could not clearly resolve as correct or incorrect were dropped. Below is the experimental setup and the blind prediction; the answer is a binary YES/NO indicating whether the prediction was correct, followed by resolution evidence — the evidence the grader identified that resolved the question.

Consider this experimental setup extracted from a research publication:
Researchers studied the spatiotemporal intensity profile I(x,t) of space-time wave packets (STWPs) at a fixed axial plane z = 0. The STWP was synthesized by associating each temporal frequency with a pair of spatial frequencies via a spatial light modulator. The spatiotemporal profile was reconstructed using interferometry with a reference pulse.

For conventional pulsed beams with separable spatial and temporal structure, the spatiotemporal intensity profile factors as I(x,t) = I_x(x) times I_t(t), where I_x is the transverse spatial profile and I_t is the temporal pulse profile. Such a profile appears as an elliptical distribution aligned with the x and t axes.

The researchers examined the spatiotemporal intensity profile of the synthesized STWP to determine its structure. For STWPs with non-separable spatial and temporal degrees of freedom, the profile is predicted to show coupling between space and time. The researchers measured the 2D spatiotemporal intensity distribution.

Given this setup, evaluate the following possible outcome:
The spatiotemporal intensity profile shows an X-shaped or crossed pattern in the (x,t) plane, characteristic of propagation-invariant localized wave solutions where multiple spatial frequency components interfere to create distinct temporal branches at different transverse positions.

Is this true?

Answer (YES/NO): YES